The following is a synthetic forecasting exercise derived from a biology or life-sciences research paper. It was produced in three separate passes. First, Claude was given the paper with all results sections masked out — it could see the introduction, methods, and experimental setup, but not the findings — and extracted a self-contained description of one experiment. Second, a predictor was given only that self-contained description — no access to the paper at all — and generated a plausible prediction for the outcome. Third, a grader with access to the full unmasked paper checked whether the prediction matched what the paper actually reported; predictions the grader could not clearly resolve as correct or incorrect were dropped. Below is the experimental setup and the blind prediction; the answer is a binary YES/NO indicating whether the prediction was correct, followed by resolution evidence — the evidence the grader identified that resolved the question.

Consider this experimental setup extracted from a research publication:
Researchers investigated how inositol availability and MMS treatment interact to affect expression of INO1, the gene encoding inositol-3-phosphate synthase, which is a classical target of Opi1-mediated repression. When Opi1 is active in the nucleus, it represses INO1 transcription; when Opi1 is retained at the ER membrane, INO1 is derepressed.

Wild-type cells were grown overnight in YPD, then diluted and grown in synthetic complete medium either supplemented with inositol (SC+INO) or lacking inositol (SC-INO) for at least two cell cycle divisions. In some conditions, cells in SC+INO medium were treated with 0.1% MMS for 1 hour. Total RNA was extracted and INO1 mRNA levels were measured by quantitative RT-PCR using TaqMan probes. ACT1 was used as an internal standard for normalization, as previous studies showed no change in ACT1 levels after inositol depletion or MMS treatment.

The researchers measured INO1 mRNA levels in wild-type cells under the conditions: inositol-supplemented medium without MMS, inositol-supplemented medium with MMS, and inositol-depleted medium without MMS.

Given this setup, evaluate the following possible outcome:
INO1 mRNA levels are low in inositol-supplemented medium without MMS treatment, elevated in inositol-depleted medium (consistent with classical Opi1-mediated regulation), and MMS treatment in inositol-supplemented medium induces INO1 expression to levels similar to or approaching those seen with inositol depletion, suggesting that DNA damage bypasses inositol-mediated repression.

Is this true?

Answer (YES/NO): NO